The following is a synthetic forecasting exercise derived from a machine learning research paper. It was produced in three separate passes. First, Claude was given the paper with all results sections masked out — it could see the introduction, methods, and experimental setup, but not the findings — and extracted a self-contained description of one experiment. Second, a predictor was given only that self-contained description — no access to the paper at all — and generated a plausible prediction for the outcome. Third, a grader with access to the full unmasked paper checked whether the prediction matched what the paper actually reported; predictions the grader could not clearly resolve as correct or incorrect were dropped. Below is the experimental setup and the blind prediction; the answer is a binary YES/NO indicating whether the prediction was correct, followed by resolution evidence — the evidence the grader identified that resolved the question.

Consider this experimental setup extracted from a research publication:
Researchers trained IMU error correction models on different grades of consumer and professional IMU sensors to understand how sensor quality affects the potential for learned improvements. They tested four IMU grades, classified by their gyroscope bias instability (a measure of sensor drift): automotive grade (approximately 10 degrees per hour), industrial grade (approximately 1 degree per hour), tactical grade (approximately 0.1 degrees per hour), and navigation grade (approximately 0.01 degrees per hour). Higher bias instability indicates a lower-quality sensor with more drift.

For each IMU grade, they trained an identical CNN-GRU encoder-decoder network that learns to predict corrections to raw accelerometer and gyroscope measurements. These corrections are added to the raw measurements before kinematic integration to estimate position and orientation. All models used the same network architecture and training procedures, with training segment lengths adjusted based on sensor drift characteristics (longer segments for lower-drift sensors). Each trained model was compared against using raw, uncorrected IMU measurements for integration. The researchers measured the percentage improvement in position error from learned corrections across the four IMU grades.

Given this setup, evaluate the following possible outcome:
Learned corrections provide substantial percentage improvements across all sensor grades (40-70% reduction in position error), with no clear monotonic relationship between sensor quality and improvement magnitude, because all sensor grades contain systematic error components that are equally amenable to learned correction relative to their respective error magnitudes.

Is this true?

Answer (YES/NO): NO